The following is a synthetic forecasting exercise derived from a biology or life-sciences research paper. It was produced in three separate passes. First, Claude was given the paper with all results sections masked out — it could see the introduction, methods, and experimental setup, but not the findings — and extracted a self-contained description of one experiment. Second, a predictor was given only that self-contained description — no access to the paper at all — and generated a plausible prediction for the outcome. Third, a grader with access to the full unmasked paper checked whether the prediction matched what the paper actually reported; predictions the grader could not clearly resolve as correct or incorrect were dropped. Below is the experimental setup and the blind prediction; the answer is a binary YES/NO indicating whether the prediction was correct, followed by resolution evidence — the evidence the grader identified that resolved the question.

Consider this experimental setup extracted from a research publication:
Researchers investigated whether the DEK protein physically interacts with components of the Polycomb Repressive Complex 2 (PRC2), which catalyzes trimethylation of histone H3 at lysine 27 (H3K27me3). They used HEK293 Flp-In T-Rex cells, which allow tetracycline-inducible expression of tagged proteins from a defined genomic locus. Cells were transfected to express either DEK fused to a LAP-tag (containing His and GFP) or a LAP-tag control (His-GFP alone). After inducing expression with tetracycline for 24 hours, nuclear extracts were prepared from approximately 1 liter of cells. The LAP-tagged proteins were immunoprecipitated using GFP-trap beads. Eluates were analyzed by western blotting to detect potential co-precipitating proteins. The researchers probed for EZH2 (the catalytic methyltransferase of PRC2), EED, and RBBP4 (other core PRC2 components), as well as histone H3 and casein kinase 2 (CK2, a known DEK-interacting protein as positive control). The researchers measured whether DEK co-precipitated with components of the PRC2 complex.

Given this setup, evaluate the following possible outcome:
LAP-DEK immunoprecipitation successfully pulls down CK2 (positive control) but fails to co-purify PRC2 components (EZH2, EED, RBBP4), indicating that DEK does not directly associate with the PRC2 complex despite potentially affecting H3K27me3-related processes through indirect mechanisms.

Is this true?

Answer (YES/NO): NO